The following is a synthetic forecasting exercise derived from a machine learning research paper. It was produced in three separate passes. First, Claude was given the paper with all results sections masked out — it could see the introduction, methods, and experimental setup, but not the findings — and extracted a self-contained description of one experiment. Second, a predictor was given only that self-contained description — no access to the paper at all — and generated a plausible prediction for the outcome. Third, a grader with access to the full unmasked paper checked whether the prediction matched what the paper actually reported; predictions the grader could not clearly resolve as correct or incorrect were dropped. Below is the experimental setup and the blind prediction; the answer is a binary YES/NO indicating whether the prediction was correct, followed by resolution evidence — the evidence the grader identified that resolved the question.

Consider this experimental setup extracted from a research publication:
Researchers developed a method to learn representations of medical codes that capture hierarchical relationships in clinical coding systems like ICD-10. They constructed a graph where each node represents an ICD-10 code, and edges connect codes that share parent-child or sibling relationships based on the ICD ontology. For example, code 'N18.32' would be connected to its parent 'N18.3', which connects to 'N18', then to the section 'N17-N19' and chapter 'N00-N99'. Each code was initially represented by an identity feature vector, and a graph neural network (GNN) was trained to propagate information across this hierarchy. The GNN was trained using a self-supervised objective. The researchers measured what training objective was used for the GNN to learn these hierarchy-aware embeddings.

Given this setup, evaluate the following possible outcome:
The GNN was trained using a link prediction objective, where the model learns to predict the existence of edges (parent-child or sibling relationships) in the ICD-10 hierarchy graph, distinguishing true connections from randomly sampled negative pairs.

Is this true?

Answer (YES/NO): NO